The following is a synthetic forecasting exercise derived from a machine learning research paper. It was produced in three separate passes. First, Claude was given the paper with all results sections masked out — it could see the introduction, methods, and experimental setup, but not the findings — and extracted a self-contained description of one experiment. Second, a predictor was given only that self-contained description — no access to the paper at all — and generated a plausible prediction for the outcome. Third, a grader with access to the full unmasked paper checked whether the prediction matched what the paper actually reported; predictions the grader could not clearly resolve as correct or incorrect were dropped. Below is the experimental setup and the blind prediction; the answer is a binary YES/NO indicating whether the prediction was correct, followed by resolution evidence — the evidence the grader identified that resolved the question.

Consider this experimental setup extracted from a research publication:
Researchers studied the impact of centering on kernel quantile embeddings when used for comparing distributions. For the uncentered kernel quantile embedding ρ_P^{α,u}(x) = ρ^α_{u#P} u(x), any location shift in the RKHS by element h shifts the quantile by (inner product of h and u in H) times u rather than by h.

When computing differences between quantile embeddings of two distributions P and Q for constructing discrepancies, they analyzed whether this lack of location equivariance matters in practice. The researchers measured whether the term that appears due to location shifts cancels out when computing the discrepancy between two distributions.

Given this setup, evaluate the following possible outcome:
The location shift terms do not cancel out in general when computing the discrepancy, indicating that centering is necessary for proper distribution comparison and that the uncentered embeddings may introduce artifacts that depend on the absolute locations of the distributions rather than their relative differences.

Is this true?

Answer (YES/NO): NO